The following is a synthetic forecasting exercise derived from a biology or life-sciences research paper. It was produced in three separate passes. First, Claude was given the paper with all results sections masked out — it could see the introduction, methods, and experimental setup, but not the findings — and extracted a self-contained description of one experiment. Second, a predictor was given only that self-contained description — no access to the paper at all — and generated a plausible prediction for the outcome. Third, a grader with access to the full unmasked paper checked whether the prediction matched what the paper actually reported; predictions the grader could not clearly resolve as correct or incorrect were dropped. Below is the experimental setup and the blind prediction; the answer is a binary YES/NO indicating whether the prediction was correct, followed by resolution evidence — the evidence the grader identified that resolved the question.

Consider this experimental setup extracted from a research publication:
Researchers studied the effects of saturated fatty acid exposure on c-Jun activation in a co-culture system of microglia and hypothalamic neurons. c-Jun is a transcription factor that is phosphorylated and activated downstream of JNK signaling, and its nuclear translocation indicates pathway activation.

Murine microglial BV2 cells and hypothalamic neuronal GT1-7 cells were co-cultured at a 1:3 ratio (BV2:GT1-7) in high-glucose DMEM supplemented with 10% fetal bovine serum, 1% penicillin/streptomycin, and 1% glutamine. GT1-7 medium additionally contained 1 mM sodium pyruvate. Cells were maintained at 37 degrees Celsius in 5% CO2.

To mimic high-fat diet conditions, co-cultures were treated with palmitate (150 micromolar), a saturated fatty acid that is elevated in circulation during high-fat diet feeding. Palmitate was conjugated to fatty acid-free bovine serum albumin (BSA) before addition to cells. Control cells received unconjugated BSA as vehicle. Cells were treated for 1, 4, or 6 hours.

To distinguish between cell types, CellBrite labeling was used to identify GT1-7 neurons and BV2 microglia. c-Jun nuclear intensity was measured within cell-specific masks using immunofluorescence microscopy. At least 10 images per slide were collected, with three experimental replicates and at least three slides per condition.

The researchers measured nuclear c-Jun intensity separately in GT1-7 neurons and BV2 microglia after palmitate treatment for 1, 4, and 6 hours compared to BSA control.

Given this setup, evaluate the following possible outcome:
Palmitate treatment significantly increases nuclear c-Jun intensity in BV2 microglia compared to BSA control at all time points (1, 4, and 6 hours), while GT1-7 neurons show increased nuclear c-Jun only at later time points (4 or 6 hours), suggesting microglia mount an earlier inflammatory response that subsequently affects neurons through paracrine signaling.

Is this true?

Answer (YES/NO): NO